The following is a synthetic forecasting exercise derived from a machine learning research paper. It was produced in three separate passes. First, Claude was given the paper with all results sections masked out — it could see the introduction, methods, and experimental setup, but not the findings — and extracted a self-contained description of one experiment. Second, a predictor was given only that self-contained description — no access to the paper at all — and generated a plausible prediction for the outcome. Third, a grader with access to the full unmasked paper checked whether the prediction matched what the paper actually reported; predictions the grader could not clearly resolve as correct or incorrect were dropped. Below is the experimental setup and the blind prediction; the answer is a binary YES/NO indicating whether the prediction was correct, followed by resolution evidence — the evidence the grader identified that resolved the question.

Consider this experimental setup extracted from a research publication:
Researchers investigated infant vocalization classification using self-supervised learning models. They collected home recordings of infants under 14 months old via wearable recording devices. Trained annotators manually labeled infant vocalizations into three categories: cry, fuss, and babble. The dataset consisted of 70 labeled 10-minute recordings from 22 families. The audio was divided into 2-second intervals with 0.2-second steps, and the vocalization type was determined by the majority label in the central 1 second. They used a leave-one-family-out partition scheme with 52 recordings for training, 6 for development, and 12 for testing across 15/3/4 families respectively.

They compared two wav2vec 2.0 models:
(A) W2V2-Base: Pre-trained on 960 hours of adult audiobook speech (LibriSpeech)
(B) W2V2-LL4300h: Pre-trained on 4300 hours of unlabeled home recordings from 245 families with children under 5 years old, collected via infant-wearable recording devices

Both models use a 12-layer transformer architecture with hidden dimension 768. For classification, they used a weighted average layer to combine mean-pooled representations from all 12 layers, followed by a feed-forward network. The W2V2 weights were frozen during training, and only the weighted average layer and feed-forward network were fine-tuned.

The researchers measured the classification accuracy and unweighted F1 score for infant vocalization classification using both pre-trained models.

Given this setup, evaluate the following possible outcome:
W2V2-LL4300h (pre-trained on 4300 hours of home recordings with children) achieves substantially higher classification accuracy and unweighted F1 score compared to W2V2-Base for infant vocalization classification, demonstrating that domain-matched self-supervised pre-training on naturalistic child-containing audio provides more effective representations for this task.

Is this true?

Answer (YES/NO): YES